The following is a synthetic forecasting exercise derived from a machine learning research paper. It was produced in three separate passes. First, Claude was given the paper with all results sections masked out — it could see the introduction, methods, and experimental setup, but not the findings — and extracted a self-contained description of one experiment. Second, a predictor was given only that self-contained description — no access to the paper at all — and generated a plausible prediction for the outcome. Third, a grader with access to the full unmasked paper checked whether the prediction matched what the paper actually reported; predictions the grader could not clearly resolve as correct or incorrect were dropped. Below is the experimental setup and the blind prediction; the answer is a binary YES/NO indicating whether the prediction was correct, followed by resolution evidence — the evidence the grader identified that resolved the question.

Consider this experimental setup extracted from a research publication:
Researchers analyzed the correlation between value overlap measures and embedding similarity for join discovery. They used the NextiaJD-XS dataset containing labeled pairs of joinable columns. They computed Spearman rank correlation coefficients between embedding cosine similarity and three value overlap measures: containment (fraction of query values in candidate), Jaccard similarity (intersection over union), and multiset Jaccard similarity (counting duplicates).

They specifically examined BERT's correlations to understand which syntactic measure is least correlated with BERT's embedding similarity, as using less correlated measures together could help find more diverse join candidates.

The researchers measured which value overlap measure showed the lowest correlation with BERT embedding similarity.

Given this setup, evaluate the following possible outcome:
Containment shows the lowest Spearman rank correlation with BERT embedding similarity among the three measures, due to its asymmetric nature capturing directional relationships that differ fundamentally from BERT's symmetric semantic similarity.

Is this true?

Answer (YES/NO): YES